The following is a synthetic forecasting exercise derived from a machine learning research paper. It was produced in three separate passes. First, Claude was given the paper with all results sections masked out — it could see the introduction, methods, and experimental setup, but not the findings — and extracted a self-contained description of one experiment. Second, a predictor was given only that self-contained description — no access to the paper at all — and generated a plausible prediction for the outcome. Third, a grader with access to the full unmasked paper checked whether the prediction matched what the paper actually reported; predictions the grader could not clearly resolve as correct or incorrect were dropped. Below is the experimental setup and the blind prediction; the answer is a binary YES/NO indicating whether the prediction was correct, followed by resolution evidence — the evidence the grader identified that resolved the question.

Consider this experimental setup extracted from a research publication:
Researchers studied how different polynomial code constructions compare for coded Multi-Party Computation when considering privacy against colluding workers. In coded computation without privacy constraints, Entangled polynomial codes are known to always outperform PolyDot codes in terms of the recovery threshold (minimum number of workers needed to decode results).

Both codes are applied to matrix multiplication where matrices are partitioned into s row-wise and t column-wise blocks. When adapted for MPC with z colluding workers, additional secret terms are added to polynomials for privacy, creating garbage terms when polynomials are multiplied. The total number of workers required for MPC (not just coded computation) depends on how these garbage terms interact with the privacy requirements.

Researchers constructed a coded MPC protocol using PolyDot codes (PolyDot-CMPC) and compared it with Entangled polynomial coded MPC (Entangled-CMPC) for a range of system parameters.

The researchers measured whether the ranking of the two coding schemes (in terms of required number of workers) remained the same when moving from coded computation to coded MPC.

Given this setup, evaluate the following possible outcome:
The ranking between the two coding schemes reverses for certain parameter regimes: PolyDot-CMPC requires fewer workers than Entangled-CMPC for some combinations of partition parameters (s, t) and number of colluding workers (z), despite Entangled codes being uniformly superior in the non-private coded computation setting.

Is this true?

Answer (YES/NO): YES